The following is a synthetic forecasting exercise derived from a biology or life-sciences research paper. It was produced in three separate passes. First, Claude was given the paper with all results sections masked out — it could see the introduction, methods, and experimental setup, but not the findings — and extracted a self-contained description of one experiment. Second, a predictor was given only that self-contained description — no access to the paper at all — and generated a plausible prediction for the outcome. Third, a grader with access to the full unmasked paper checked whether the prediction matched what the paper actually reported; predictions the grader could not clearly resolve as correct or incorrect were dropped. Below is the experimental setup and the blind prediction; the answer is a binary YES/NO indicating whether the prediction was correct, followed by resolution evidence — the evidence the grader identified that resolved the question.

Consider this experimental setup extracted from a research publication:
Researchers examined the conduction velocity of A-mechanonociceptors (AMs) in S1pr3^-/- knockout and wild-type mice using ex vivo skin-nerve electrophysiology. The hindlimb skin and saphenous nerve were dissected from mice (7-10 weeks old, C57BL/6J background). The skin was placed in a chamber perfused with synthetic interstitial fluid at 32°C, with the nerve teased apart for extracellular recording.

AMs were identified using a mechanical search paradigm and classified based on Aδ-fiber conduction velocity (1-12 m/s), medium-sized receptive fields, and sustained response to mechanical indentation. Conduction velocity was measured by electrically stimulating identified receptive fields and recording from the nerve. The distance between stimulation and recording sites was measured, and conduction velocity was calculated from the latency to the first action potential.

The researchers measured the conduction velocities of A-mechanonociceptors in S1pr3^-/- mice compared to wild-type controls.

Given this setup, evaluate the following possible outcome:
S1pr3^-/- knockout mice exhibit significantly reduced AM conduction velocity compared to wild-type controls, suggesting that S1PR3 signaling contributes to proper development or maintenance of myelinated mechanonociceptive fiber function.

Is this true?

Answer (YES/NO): NO